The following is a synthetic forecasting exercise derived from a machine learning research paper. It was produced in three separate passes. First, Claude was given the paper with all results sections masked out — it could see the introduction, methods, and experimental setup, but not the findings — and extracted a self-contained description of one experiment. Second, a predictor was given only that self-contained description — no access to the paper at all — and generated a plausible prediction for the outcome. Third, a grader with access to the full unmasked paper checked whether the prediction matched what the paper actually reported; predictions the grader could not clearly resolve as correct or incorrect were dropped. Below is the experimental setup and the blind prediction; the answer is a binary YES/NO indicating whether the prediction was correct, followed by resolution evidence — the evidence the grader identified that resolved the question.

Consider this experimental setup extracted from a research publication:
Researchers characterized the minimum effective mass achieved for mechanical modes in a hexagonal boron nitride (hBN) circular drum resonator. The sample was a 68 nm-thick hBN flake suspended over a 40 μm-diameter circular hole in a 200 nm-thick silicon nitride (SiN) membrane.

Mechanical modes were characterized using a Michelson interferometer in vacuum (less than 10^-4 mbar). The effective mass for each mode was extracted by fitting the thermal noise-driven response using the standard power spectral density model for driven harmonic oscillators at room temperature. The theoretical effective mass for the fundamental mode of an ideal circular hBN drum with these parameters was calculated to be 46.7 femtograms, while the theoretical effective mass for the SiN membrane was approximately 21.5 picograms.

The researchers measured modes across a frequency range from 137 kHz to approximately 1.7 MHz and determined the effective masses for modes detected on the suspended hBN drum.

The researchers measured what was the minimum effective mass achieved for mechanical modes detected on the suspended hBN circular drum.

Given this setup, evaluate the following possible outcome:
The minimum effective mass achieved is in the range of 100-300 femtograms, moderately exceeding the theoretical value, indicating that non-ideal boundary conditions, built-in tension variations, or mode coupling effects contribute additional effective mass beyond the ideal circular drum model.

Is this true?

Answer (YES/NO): NO